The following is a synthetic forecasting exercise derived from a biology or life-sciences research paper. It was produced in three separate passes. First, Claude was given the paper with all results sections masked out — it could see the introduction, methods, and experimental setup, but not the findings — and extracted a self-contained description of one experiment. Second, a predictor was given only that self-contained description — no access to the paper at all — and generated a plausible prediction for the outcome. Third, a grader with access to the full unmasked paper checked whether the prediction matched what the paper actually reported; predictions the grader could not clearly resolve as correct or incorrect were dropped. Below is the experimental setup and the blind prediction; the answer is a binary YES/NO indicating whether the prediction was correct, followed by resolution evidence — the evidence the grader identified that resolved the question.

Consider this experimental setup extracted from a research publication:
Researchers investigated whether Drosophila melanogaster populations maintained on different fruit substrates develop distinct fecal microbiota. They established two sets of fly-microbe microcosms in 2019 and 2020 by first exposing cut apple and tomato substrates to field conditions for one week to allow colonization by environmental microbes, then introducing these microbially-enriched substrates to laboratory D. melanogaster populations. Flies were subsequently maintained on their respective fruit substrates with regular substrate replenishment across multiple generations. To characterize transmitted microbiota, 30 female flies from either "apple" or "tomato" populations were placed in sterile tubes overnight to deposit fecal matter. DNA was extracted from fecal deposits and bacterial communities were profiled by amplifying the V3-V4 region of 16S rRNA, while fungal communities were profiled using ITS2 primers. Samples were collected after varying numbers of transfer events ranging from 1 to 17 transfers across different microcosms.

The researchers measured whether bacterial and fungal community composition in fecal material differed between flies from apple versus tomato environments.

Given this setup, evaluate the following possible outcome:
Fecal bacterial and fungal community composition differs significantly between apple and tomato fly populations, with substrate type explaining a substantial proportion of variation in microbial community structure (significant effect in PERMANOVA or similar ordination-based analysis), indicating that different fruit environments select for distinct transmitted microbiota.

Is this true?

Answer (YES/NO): NO